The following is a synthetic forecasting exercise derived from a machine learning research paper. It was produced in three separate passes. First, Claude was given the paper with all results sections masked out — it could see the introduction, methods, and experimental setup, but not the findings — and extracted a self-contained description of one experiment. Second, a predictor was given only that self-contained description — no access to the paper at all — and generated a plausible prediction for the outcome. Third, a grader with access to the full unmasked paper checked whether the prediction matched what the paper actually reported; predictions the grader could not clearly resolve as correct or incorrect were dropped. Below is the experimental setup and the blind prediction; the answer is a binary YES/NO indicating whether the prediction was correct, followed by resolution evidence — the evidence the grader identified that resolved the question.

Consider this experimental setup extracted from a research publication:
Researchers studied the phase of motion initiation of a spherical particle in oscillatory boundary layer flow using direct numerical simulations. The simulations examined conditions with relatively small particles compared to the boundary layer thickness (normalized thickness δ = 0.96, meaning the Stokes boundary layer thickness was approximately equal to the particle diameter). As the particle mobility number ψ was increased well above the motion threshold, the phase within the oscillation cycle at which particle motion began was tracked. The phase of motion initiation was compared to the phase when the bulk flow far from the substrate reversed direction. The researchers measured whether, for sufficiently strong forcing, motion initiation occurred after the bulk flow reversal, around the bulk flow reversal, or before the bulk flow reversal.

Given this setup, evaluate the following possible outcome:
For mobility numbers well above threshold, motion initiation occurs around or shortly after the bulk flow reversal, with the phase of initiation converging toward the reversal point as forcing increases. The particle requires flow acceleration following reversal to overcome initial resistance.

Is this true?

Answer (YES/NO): NO